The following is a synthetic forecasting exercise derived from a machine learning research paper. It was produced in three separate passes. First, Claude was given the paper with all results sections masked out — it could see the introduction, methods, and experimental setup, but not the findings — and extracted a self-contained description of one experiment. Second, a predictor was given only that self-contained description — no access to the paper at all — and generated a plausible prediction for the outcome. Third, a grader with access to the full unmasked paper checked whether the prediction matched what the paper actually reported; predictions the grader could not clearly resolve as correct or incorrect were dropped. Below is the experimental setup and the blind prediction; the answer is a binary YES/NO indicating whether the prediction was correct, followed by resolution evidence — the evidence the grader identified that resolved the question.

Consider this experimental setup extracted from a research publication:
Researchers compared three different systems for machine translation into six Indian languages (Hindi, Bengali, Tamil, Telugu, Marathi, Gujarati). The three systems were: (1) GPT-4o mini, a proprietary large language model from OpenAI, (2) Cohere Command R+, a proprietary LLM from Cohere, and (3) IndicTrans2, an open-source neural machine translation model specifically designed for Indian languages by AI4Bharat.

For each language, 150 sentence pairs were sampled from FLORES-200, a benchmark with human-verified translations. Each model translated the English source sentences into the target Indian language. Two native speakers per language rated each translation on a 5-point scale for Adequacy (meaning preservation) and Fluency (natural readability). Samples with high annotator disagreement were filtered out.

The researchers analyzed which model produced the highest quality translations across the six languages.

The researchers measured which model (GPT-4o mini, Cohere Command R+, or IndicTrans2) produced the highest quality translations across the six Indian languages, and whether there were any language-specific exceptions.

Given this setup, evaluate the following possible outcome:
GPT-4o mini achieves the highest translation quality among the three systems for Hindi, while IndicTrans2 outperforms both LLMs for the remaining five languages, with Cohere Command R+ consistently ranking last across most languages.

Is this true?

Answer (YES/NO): NO